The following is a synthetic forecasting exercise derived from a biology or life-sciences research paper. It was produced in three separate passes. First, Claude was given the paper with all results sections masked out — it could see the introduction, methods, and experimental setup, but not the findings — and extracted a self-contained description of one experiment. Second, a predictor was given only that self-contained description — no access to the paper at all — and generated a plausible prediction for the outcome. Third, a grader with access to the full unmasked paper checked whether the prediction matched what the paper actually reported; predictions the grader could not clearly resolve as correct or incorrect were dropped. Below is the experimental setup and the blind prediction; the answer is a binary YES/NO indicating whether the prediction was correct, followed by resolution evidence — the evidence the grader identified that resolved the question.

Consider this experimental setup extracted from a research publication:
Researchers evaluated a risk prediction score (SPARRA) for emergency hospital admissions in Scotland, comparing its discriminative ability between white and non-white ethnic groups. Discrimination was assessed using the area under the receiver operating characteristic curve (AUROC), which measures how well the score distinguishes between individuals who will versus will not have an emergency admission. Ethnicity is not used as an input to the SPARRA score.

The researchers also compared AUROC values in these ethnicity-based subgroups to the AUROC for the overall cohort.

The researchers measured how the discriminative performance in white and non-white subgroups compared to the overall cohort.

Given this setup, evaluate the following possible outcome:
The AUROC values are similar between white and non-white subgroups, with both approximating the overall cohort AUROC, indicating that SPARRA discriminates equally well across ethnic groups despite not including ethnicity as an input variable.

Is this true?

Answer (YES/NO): NO